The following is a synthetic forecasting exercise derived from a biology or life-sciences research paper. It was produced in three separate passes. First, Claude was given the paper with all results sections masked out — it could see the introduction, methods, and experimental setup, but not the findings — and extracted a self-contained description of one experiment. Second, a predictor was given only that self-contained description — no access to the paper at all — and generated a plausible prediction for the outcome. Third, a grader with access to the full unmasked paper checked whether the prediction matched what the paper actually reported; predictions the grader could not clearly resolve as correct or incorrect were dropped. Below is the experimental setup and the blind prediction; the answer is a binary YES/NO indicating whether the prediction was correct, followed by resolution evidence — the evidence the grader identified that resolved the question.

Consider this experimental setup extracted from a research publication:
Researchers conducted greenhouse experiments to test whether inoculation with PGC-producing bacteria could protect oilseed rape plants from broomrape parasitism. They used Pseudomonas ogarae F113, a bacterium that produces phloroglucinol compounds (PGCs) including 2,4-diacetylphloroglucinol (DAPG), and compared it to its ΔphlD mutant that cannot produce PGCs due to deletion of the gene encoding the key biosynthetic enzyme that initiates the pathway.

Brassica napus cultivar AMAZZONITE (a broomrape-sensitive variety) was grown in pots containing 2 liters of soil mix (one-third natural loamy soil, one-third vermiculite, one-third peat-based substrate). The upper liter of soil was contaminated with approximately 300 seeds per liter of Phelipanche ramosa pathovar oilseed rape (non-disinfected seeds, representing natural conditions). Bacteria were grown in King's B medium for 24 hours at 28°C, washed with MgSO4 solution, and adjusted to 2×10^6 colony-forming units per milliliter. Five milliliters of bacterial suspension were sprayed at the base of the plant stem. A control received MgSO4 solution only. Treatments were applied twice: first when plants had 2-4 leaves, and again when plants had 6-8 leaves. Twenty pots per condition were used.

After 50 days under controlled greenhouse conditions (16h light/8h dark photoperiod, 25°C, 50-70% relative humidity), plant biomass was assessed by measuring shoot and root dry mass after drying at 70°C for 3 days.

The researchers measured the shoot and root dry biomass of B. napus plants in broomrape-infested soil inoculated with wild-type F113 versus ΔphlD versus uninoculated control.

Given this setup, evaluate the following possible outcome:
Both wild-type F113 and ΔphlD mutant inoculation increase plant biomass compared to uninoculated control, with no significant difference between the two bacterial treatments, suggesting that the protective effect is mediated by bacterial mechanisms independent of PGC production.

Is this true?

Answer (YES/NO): NO